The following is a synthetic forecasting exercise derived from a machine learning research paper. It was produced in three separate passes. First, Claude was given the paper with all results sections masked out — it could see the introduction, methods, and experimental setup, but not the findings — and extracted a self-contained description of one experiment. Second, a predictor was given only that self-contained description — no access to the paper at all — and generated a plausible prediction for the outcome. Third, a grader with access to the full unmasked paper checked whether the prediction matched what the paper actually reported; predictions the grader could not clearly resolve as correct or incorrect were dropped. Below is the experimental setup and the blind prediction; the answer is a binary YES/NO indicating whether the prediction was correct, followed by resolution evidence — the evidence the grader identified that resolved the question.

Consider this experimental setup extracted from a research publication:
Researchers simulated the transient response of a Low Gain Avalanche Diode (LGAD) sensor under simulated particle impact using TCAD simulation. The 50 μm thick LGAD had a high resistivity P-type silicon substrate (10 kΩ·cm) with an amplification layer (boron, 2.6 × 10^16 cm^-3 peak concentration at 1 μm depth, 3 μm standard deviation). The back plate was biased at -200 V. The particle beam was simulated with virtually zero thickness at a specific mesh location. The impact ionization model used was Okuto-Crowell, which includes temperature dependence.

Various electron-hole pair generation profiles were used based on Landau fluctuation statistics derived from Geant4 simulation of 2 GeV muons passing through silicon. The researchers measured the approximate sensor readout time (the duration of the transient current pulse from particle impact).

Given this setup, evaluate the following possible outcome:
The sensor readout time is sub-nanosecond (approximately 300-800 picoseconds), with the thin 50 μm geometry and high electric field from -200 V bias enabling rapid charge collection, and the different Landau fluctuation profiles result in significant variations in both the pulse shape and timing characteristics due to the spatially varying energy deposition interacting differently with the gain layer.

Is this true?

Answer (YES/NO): NO